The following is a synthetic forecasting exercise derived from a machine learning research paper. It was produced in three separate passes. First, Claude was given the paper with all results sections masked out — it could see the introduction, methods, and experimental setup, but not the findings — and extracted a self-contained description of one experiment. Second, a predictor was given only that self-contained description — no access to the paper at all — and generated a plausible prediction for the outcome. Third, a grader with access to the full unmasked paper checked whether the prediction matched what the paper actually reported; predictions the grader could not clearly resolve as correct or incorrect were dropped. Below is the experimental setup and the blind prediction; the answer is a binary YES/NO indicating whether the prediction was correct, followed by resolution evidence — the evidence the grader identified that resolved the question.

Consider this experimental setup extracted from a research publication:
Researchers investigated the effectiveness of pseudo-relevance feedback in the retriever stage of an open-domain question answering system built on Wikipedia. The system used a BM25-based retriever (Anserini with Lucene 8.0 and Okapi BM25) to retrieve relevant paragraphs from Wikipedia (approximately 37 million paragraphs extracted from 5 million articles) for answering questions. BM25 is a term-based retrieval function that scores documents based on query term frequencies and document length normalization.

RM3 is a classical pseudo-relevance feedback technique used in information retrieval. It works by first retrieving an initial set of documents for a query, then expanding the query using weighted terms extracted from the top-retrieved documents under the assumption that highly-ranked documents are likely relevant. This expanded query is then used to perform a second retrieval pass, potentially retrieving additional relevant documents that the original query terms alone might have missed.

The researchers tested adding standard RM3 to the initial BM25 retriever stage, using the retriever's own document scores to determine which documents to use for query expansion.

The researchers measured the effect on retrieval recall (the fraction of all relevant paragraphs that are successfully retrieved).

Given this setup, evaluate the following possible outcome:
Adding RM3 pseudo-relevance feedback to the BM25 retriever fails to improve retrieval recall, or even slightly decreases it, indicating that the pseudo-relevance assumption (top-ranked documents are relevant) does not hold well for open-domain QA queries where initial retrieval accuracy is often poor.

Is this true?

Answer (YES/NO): YES